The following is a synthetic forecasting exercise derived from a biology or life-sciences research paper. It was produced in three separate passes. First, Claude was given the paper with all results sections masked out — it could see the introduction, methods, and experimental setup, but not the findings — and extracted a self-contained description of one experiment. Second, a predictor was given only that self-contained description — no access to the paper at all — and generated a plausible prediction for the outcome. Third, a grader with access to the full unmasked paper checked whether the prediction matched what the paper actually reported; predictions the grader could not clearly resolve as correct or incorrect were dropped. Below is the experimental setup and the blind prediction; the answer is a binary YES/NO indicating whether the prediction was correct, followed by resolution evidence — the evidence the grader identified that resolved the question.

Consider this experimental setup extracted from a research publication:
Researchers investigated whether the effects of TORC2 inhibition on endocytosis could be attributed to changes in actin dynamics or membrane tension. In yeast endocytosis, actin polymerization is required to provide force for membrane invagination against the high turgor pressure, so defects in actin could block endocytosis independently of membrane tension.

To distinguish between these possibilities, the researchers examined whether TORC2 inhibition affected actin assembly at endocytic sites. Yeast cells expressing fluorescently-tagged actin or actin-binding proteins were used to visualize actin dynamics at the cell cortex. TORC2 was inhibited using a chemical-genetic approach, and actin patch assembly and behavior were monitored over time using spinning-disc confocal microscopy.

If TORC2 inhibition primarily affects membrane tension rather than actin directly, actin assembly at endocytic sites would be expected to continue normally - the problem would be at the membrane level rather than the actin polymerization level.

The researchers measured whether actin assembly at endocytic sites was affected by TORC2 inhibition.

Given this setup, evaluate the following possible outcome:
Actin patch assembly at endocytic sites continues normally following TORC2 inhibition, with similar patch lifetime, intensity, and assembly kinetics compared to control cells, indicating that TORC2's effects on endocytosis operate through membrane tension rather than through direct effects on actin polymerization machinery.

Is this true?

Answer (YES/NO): NO